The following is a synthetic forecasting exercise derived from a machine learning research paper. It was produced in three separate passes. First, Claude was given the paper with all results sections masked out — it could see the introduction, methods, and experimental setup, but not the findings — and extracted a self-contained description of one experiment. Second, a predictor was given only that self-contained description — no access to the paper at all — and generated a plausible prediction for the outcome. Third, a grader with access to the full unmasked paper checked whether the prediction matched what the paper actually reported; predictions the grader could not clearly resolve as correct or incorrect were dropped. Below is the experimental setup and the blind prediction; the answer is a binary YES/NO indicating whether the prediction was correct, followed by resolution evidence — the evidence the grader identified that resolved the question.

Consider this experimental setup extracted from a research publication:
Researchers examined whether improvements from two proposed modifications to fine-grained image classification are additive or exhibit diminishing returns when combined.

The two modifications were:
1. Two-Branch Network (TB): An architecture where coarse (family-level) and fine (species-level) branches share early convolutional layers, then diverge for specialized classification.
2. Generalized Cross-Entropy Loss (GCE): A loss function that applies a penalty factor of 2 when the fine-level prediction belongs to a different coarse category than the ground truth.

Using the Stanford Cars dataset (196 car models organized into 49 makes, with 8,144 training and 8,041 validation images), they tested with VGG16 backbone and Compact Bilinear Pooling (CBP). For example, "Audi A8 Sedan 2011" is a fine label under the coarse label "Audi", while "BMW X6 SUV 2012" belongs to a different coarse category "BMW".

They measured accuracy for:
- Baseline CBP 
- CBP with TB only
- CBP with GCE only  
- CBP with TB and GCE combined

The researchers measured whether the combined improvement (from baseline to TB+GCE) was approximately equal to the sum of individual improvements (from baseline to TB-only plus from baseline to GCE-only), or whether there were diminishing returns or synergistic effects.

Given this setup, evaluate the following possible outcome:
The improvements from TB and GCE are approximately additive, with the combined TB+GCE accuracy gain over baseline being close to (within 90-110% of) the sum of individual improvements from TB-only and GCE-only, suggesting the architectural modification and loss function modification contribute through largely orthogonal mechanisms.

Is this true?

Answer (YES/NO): NO